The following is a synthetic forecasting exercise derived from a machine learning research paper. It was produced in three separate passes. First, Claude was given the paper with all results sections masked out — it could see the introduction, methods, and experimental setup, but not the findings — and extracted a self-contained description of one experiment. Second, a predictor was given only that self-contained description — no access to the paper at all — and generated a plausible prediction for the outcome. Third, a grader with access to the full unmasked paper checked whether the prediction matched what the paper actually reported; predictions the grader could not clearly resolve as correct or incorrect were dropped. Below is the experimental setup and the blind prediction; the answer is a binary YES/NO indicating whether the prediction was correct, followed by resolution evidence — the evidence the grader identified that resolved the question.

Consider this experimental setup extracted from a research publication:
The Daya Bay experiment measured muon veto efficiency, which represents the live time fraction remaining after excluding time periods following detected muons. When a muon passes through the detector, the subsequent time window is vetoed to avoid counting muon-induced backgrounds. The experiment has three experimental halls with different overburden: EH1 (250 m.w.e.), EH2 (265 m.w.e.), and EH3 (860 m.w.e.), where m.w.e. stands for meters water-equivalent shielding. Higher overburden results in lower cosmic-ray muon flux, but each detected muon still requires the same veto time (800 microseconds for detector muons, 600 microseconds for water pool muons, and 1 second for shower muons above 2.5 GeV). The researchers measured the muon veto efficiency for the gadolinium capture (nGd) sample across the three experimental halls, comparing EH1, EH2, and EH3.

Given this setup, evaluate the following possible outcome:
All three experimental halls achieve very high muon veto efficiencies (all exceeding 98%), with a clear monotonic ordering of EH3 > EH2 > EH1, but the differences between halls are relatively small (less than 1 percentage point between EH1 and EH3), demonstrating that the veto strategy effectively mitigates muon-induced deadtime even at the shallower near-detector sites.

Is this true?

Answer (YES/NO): NO